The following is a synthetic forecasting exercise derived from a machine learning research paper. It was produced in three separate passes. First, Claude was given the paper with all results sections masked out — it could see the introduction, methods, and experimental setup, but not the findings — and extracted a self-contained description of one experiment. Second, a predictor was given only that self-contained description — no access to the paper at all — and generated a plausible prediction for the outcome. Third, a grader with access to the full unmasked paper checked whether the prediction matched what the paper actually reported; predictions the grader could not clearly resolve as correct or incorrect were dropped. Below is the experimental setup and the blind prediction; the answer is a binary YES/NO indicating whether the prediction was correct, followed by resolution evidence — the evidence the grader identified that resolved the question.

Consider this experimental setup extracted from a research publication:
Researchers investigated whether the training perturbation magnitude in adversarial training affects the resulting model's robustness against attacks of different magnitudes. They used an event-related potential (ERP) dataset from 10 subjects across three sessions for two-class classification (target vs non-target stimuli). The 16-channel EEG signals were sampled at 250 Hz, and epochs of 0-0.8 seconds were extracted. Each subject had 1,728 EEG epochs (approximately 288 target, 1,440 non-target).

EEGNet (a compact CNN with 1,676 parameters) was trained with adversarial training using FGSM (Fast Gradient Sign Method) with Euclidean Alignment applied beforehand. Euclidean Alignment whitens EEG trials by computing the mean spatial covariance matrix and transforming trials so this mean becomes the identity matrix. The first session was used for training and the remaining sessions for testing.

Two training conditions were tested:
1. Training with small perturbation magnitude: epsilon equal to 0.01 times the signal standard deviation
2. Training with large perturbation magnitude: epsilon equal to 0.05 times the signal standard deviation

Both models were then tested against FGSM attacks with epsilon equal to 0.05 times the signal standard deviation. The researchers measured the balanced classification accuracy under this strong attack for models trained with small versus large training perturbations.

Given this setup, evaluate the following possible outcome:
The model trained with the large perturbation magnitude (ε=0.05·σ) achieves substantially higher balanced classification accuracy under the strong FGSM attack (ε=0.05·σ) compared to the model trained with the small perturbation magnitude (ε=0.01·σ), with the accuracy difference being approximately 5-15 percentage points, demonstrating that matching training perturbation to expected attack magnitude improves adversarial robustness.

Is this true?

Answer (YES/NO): YES